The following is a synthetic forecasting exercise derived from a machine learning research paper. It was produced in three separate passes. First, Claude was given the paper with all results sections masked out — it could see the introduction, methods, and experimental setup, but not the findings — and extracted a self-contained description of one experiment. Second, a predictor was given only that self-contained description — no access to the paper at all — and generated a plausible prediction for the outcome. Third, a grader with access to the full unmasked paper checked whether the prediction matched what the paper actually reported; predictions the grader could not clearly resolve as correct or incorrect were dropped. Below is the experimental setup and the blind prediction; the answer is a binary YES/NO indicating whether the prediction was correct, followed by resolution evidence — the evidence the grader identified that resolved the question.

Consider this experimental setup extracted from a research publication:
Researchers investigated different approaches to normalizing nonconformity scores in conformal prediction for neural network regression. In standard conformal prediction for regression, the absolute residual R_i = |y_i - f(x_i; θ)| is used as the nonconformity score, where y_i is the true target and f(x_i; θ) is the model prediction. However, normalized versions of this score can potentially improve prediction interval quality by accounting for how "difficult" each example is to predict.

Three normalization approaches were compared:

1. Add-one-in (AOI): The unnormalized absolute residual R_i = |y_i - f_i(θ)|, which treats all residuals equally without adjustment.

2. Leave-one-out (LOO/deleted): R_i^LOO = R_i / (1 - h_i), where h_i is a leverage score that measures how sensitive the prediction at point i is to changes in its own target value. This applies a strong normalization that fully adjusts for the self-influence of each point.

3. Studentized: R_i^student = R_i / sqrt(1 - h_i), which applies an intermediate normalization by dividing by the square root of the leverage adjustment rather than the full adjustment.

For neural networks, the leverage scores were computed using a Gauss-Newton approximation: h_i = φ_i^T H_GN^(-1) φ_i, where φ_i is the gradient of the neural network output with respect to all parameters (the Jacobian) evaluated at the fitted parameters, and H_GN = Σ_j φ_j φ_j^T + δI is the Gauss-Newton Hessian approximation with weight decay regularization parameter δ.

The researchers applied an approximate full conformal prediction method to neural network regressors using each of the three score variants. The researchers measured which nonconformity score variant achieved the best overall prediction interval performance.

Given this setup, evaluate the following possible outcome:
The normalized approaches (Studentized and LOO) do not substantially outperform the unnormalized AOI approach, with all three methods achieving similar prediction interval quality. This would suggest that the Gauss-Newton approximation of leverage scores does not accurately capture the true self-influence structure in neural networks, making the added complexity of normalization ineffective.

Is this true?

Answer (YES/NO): NO